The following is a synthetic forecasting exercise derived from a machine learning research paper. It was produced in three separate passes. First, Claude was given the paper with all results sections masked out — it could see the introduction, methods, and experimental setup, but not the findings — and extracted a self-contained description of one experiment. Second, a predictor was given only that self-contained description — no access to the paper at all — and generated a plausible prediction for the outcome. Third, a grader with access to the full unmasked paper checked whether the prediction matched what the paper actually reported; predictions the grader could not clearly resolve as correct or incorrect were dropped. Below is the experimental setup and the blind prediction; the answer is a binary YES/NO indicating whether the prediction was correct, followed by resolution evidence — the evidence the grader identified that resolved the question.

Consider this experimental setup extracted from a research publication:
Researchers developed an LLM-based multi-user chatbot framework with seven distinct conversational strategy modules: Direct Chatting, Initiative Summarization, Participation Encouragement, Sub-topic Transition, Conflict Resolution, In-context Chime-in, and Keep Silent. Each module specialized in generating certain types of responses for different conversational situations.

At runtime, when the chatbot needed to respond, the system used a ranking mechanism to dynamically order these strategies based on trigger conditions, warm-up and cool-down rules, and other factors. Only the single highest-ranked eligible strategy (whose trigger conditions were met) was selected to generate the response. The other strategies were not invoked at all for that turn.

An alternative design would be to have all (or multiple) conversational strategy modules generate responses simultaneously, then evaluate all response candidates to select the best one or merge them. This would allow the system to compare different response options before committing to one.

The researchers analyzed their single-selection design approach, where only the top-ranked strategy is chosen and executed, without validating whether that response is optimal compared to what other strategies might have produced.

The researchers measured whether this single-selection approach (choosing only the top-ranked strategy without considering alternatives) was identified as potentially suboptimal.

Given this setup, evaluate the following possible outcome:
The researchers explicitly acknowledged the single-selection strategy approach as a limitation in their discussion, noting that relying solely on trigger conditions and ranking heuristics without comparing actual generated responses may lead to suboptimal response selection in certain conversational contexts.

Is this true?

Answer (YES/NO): YES